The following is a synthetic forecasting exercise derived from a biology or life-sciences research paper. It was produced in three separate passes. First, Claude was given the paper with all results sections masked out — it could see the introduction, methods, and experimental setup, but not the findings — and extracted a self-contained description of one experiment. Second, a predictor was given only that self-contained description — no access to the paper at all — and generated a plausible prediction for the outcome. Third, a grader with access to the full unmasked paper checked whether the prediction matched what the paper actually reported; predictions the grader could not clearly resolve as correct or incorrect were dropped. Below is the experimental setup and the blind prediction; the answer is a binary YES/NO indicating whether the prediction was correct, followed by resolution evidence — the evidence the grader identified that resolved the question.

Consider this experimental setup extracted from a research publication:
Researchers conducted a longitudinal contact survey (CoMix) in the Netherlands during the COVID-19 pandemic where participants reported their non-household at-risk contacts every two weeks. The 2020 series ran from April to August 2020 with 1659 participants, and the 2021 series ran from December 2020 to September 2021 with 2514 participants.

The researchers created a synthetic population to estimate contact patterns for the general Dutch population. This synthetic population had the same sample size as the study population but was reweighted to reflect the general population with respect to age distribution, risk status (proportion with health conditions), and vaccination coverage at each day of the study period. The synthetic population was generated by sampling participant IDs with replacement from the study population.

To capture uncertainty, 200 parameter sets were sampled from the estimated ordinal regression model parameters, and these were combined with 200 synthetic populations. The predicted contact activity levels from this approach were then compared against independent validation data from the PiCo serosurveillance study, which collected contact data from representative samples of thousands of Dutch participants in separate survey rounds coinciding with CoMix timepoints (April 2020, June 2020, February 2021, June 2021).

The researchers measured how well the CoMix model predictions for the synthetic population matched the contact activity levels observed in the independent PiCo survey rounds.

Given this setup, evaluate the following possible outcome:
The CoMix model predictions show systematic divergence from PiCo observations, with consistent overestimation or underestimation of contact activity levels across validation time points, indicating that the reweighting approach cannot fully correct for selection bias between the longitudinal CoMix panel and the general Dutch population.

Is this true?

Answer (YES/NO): NO